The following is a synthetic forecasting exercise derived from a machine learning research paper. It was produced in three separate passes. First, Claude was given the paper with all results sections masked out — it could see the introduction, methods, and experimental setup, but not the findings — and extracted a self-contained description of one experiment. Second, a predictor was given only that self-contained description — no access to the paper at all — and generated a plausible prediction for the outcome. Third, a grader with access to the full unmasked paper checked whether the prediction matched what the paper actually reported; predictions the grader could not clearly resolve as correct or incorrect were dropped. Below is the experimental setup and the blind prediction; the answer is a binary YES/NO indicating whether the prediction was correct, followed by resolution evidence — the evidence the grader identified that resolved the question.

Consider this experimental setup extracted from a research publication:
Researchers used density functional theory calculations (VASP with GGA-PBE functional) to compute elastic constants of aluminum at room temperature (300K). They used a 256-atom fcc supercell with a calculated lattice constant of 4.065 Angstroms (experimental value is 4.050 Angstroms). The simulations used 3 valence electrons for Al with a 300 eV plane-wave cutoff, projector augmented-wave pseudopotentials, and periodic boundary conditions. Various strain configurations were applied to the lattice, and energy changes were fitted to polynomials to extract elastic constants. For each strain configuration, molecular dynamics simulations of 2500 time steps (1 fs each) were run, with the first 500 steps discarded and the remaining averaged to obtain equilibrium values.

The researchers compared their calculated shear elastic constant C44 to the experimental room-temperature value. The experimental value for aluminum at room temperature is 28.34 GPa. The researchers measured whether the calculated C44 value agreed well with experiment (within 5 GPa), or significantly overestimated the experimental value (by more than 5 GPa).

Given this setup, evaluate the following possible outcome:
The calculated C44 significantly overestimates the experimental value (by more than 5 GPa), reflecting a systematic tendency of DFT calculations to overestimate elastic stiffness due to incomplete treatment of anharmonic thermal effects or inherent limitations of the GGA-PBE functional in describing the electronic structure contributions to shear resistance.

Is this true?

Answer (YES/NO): YES